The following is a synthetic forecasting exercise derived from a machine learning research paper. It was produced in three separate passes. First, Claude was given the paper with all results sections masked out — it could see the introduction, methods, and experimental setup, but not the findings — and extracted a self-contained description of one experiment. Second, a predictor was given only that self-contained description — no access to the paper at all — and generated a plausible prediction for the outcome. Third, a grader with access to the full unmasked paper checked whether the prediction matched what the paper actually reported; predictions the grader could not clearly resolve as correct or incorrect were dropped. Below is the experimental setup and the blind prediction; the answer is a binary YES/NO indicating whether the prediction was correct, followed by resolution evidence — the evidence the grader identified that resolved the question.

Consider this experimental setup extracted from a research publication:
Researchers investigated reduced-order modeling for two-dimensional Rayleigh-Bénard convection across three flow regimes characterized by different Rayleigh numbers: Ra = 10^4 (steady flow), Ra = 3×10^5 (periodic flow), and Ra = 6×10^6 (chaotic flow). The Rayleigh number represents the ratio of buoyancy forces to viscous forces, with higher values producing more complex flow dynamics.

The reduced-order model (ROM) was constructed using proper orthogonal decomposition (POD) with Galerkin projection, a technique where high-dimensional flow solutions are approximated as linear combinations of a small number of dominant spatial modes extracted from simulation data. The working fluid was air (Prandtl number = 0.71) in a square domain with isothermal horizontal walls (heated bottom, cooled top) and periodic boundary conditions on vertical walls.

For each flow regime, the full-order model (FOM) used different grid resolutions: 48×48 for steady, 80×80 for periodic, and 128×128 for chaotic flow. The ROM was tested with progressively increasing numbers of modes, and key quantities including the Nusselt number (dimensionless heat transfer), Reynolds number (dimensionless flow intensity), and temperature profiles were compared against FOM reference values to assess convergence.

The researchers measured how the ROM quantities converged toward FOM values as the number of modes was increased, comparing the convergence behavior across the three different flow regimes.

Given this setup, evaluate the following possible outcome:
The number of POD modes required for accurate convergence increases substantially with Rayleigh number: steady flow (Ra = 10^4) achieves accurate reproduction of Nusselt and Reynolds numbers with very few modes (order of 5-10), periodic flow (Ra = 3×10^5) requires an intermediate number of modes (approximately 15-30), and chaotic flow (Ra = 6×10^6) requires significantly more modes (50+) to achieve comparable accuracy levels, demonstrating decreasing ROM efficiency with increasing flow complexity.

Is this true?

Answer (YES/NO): NO